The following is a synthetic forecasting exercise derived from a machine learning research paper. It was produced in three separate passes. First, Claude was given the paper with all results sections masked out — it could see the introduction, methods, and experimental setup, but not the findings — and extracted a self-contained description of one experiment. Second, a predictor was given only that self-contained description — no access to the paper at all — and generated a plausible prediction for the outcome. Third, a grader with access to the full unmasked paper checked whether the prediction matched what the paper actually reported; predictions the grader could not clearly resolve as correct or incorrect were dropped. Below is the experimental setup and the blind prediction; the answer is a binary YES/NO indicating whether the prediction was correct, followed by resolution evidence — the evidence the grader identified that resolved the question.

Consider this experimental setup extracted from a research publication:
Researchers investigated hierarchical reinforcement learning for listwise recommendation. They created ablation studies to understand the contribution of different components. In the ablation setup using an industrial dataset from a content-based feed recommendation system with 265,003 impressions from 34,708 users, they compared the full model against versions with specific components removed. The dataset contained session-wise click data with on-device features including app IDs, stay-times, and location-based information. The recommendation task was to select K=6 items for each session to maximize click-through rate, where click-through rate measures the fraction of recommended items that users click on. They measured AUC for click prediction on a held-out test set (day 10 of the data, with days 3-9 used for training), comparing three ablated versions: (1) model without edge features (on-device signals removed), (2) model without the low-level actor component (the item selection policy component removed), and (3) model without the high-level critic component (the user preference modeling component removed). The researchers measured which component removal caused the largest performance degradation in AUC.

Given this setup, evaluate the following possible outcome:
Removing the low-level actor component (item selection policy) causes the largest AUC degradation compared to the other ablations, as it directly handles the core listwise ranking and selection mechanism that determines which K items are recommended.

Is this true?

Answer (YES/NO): NO